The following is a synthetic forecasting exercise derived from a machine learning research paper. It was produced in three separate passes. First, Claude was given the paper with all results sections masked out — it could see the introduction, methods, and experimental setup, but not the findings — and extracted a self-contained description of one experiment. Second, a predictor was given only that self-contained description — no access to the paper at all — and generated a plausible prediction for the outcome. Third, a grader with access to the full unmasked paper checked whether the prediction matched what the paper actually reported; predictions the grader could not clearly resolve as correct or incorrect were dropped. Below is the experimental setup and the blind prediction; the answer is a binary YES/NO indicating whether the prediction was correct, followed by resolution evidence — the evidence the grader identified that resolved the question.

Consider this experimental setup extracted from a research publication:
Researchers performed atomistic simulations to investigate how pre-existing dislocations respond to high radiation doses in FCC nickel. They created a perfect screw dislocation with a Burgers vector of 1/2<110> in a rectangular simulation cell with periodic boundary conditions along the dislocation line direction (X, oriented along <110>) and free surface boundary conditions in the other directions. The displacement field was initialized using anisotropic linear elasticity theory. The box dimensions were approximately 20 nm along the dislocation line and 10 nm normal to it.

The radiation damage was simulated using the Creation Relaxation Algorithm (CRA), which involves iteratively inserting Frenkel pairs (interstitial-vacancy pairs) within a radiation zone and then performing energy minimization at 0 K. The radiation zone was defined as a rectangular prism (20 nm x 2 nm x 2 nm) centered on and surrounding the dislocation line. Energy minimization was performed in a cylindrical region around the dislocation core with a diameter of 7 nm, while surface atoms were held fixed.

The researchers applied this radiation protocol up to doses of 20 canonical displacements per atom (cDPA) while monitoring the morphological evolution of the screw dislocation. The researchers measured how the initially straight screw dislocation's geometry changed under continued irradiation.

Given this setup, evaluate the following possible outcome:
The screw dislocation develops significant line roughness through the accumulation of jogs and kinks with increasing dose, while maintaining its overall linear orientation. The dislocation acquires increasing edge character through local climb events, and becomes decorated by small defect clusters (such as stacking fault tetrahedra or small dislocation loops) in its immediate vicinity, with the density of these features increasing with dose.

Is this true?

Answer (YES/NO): NO